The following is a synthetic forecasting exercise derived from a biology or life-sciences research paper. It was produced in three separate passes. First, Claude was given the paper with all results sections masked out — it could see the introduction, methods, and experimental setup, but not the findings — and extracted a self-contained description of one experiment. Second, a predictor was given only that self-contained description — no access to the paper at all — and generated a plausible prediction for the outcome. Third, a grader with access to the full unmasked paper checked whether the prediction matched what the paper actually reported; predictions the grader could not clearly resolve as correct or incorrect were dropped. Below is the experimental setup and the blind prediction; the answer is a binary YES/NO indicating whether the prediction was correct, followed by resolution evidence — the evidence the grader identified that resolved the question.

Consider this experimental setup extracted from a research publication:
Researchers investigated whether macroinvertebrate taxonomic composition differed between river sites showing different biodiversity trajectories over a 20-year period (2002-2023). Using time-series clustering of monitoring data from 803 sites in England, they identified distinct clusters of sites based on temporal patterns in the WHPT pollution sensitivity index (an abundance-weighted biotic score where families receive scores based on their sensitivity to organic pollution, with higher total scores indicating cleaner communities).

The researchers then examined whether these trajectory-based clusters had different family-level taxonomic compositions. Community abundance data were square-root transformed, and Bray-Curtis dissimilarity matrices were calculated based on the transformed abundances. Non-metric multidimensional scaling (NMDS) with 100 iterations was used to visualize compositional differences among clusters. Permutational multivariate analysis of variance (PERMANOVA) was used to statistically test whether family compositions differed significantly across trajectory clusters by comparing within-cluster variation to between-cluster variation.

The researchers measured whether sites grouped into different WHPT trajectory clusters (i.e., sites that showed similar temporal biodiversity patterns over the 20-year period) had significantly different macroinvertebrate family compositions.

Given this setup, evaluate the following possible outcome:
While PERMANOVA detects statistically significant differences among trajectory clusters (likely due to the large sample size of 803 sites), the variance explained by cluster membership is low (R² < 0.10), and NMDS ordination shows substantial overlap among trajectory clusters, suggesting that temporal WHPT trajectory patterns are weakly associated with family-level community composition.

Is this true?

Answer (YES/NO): NO